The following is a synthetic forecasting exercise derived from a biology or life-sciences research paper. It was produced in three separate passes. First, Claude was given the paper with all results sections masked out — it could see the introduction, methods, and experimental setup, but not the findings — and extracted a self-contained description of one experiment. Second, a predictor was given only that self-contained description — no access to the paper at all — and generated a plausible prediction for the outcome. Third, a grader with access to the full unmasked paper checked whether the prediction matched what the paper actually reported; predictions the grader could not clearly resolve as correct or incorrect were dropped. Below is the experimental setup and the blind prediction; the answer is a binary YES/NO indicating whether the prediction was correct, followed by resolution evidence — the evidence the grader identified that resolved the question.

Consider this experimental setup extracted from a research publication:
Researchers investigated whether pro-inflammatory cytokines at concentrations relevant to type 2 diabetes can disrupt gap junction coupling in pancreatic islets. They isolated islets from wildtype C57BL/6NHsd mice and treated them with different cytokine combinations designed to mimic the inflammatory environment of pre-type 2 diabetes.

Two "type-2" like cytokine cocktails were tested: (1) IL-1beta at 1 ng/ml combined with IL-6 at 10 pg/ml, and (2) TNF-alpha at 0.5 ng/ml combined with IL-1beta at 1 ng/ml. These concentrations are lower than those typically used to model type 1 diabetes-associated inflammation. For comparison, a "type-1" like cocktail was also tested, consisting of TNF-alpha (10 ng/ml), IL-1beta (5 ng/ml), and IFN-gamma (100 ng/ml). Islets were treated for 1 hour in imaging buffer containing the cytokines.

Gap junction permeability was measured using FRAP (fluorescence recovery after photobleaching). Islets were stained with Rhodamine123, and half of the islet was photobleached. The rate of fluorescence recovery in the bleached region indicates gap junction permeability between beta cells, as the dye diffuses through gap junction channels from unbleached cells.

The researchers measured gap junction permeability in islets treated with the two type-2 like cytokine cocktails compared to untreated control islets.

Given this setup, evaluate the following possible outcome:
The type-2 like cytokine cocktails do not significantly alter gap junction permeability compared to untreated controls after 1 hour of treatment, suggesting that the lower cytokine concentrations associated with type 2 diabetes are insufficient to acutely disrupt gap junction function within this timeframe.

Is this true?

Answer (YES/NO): NO